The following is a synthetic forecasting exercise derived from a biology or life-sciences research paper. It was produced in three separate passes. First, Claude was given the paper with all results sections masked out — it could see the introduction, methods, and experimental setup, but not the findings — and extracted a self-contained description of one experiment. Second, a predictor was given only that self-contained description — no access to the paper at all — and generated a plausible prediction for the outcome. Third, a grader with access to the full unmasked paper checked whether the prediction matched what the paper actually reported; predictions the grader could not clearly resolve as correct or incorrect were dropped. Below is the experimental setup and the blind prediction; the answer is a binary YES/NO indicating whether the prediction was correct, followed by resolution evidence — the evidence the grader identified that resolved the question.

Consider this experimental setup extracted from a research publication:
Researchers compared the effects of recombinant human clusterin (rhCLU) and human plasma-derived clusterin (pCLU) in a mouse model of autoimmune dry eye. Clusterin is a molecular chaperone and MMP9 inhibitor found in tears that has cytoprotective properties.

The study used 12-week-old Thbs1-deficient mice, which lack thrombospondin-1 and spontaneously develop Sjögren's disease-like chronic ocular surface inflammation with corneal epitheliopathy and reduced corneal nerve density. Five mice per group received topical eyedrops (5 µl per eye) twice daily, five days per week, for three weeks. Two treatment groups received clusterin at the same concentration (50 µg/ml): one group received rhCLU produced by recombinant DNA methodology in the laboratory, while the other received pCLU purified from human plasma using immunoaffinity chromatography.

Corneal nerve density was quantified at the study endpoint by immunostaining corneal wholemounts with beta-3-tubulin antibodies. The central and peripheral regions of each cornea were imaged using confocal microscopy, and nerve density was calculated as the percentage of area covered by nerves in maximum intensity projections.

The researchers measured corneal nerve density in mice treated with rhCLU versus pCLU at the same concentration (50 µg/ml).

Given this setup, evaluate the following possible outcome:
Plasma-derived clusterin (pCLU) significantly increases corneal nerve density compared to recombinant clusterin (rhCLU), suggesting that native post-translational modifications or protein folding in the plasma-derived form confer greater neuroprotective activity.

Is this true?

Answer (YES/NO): NO